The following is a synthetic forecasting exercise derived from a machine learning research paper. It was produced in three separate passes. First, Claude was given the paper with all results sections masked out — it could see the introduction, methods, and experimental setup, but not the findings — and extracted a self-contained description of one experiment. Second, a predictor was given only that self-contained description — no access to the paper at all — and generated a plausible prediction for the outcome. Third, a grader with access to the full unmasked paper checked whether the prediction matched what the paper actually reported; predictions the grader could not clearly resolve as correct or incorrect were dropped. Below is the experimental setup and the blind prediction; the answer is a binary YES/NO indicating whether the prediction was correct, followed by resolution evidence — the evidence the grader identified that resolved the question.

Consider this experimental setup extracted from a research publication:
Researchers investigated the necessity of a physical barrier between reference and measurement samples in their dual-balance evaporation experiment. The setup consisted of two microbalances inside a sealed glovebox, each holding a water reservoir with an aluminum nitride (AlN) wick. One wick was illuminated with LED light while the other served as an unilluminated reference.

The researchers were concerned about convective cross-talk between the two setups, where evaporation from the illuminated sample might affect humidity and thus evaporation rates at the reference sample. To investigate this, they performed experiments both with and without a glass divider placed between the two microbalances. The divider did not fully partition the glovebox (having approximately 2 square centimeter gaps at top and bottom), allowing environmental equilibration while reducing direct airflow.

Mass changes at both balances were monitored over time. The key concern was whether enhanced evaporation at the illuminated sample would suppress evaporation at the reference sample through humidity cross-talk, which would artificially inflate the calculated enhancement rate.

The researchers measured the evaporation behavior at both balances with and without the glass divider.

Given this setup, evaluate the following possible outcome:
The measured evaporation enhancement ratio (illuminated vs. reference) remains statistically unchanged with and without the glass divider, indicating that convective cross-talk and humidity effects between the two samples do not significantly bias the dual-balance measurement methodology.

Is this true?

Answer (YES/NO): NO